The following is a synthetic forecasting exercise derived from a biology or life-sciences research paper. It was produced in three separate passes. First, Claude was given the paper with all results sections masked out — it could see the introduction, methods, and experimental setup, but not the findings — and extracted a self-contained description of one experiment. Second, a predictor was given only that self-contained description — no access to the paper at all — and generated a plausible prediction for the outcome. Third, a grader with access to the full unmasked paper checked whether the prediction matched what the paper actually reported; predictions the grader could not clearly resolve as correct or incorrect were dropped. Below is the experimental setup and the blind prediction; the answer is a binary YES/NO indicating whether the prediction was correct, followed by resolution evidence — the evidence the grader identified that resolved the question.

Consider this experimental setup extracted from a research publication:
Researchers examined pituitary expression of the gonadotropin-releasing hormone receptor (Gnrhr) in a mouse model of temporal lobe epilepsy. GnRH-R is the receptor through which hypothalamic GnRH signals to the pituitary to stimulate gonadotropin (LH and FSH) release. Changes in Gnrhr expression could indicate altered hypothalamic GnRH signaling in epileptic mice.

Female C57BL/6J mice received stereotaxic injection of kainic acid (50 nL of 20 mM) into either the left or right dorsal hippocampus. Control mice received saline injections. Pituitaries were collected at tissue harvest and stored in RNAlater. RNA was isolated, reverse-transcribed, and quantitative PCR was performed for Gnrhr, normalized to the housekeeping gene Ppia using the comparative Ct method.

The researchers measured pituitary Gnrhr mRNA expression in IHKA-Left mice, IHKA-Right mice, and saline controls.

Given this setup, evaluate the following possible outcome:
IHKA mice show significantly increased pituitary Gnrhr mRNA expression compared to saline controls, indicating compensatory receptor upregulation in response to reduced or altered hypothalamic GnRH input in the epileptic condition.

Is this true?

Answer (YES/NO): NO